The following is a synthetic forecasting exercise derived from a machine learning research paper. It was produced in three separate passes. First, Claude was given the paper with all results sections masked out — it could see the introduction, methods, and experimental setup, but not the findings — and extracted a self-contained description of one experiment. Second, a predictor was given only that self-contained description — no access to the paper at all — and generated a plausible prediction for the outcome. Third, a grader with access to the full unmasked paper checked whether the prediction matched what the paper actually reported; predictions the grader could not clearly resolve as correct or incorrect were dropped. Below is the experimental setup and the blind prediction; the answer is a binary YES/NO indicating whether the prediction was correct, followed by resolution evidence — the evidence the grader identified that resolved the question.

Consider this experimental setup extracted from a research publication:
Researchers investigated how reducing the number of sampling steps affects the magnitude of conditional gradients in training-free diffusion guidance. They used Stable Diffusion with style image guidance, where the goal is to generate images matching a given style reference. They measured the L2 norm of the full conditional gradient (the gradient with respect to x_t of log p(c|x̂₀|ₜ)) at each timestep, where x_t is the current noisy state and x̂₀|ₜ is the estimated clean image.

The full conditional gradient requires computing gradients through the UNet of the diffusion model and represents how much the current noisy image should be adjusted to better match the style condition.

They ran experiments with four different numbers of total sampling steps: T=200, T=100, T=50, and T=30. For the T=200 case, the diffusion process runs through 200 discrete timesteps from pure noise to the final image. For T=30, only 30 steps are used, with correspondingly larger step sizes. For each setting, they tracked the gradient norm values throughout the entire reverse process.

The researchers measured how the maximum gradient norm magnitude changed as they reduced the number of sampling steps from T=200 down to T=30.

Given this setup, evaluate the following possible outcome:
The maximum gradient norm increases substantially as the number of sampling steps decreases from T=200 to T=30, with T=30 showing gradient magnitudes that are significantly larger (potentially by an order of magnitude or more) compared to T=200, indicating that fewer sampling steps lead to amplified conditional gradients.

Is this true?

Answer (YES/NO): NO